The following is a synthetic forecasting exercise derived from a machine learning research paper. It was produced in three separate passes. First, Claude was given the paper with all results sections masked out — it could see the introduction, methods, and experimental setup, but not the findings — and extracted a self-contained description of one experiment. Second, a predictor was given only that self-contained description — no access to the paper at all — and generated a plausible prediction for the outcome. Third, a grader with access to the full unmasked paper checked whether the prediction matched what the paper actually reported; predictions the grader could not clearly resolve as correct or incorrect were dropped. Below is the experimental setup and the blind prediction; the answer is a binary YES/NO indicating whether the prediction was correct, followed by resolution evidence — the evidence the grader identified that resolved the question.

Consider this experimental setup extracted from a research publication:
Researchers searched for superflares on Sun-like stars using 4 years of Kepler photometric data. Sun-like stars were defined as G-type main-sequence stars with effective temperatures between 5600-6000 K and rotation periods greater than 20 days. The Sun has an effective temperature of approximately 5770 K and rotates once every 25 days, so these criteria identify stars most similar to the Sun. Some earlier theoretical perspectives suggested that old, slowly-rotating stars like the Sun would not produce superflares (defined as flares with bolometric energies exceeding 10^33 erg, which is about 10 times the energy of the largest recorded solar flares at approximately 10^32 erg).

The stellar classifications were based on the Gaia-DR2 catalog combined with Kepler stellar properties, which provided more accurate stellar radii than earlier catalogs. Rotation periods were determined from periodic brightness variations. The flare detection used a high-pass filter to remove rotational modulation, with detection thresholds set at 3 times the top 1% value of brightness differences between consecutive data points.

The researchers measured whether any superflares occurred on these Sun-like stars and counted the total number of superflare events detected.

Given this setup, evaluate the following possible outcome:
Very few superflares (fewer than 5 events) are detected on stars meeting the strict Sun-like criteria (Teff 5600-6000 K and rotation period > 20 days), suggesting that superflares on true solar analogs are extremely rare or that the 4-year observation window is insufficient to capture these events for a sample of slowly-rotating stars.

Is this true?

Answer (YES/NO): NO